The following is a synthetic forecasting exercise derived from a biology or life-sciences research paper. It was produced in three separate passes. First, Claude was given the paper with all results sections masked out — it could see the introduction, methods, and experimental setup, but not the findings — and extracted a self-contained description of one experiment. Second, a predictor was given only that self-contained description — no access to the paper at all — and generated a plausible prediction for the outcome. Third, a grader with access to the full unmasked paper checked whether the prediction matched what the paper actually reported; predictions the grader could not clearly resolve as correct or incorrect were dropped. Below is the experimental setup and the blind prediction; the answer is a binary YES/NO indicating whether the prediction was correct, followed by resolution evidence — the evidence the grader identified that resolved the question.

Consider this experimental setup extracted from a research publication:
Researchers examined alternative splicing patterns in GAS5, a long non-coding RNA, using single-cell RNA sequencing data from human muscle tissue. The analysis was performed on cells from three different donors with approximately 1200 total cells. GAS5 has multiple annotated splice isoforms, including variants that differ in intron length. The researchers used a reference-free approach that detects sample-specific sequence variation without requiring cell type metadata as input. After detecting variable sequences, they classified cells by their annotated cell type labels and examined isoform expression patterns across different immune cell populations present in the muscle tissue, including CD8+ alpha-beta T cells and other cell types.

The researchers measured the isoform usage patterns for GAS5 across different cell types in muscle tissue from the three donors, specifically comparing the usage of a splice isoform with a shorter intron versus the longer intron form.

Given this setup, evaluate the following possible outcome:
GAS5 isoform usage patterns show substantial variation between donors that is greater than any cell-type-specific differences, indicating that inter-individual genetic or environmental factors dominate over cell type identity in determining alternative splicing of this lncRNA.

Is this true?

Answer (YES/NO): NO